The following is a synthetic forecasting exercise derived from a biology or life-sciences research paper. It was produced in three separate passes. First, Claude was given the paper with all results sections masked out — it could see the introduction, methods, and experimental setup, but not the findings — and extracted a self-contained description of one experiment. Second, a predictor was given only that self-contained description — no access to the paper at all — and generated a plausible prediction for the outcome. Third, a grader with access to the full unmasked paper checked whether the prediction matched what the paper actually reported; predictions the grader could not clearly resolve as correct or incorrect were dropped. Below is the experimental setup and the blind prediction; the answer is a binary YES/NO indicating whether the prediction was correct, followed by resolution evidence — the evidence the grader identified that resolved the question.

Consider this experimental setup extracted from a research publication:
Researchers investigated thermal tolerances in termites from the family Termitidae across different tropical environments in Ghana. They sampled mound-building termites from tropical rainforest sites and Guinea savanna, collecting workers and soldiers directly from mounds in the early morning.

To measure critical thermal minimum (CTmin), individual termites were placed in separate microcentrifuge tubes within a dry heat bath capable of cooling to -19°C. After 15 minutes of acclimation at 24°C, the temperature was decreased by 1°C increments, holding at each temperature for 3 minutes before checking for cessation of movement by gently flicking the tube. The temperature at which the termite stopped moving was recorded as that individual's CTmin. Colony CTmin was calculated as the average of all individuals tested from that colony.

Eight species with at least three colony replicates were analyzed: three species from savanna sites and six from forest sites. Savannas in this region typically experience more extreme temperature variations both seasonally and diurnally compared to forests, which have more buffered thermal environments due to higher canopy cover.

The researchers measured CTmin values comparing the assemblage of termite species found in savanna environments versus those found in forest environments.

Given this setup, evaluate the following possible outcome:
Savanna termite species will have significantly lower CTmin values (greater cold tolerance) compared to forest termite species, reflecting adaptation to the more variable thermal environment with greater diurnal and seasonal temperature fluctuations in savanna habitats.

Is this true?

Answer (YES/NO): YES